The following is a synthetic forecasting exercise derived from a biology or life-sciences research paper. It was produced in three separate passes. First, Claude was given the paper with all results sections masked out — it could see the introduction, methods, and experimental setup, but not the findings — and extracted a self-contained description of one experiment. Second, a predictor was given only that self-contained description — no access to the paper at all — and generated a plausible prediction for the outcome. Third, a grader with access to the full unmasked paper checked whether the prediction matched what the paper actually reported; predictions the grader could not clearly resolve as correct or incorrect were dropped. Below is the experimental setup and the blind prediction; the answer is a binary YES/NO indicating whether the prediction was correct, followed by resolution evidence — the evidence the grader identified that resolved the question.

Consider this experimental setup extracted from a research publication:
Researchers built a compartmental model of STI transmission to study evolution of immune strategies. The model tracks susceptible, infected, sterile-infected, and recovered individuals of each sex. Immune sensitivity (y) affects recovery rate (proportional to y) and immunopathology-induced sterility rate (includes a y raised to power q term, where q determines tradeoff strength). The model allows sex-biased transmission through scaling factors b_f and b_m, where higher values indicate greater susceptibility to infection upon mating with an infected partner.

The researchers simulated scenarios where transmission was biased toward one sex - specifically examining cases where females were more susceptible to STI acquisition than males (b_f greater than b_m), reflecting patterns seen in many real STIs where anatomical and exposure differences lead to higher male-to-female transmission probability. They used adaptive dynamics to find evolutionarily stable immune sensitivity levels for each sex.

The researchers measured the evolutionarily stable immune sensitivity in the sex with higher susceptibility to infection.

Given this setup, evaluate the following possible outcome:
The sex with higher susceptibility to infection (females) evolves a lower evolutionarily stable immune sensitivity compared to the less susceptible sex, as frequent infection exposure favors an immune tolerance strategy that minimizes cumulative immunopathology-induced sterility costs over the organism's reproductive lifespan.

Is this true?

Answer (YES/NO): YES